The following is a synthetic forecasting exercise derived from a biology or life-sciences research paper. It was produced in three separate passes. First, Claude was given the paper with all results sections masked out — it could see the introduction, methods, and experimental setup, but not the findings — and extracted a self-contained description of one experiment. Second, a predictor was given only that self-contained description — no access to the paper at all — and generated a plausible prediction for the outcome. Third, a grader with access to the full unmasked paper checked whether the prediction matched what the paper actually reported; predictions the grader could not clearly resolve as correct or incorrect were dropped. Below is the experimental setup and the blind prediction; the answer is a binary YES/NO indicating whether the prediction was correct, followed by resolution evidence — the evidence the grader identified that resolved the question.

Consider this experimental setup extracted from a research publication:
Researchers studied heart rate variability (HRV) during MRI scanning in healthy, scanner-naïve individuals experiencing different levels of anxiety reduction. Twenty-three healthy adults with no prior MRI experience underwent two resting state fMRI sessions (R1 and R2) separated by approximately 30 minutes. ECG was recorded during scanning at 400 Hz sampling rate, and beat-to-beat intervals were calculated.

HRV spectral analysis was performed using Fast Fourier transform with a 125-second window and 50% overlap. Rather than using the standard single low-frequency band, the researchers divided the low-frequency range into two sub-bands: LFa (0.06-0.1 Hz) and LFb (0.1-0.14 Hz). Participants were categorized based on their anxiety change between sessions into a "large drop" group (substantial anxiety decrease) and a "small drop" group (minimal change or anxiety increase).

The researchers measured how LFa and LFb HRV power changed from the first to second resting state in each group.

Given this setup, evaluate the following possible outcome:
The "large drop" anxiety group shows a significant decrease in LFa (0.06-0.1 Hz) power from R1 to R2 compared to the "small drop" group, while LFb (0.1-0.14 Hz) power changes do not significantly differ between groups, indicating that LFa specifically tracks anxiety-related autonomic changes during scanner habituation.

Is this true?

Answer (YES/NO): NO